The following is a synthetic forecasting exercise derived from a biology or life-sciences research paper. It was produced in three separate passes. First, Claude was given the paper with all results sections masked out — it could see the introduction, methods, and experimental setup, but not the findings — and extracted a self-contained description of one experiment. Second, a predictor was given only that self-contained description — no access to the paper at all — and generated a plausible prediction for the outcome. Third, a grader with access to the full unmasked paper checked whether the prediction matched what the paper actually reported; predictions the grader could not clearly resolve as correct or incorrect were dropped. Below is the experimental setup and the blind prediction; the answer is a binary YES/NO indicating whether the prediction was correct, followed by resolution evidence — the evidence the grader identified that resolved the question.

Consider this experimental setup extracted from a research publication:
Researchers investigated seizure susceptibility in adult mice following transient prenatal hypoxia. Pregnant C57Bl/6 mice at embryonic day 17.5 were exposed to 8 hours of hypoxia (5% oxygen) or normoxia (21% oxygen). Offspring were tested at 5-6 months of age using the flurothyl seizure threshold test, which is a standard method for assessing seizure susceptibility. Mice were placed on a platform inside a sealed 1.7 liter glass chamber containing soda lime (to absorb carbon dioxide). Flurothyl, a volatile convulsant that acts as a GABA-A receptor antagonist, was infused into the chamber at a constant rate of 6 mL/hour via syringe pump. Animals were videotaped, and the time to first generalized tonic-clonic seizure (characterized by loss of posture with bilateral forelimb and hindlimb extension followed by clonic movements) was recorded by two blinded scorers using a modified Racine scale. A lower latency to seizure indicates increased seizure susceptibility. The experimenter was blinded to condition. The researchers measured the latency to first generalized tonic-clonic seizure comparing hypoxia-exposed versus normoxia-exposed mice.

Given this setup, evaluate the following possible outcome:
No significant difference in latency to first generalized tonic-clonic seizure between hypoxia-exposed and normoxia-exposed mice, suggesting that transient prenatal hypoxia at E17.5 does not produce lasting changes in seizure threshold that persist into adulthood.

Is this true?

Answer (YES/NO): NO